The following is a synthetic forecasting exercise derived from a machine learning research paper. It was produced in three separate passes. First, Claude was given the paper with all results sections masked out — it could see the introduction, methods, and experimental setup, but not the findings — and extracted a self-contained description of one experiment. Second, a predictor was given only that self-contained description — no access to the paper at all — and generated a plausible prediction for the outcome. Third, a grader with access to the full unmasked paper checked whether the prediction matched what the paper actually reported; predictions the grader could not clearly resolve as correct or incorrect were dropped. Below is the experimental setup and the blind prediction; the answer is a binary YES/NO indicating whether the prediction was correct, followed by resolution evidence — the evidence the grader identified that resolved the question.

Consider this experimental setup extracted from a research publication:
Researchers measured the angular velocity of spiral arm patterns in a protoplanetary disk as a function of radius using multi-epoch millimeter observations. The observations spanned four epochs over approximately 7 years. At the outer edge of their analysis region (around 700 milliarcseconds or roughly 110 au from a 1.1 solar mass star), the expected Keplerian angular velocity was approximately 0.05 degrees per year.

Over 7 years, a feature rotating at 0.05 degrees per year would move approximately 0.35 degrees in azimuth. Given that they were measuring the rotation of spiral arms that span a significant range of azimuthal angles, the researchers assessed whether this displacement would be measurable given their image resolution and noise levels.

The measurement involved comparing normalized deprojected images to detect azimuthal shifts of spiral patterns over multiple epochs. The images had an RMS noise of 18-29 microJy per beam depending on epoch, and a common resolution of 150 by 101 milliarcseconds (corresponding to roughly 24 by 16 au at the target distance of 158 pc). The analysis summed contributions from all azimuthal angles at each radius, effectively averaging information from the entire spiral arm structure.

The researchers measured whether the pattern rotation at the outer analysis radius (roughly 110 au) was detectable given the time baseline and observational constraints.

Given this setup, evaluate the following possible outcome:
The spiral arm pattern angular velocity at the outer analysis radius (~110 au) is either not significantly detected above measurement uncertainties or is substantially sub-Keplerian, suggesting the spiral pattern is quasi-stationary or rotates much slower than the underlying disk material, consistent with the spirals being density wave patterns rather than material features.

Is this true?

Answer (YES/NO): NO